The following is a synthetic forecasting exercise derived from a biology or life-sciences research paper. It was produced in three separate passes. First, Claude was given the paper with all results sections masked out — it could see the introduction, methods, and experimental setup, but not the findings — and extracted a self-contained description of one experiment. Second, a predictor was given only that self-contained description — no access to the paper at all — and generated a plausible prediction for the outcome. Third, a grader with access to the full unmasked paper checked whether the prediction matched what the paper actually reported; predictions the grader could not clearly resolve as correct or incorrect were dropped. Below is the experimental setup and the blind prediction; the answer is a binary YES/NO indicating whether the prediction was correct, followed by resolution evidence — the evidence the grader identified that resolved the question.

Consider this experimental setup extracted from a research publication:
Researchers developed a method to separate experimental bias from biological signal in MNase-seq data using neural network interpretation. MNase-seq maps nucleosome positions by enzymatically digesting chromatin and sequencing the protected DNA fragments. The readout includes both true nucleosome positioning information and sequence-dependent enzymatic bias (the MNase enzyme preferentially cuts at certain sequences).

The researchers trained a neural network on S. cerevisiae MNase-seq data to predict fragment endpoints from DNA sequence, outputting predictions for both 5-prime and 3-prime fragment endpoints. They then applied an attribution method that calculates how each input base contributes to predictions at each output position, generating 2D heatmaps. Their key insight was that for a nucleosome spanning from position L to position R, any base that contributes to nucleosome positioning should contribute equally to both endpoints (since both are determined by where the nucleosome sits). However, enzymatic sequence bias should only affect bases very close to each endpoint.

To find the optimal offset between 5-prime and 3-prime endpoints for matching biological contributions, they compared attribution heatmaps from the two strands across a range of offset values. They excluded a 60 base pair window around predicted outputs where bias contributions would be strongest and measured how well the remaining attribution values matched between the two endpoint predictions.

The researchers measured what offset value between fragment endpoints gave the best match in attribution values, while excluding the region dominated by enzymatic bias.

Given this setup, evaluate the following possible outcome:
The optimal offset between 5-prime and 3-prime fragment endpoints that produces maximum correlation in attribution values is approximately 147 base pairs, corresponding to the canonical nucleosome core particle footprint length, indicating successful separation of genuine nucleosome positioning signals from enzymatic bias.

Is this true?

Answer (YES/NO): NO